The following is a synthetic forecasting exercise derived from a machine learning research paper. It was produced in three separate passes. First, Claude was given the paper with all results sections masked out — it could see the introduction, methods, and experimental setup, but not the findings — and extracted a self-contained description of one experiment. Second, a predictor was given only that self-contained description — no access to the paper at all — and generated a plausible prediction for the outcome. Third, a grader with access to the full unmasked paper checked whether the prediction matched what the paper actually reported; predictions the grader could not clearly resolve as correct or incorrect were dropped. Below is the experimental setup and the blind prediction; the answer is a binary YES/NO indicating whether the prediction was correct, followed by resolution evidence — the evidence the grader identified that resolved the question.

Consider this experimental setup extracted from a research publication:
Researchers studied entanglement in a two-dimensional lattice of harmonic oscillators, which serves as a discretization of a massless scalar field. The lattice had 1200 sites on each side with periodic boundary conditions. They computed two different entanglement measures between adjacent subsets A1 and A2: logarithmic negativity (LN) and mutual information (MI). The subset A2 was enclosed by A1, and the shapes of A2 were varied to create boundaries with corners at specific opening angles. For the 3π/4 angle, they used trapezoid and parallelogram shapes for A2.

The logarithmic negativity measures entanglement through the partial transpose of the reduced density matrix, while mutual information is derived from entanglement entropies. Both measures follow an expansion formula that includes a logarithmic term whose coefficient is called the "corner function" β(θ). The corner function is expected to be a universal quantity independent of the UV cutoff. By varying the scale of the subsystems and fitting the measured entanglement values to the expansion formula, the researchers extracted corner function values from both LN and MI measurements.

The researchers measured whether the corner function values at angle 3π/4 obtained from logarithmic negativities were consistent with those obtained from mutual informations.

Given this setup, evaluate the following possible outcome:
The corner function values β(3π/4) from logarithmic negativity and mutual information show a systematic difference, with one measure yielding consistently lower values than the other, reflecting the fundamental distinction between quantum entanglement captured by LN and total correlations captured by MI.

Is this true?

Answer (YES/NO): NO